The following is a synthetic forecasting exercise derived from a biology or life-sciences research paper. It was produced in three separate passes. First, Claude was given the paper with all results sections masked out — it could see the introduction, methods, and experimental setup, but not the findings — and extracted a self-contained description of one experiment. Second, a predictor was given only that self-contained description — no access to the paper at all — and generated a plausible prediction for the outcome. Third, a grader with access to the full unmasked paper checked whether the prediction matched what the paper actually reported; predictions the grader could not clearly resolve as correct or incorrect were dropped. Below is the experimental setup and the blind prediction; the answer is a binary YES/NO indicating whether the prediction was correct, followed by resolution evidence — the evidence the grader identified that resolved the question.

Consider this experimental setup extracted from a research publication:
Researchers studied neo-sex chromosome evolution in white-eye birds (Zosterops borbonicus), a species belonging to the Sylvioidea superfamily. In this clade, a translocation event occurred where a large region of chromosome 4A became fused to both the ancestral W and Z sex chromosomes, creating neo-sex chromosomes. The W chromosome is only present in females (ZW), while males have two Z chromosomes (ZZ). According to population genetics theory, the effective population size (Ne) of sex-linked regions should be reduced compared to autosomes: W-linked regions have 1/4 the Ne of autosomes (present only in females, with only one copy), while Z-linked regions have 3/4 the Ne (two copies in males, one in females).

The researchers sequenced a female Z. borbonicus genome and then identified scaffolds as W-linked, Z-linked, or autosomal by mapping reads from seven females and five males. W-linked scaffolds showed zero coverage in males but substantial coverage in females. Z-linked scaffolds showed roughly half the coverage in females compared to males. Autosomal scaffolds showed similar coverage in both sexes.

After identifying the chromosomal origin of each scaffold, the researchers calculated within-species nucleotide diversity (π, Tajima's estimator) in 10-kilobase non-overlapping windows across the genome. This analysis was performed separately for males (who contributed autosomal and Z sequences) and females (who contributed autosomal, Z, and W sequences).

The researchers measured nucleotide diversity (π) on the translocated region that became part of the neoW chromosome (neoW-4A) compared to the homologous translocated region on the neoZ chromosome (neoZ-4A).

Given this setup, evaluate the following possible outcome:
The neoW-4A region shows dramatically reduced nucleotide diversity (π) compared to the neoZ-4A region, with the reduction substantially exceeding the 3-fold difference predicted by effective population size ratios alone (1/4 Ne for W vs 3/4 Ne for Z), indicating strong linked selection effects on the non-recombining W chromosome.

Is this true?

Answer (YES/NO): NO